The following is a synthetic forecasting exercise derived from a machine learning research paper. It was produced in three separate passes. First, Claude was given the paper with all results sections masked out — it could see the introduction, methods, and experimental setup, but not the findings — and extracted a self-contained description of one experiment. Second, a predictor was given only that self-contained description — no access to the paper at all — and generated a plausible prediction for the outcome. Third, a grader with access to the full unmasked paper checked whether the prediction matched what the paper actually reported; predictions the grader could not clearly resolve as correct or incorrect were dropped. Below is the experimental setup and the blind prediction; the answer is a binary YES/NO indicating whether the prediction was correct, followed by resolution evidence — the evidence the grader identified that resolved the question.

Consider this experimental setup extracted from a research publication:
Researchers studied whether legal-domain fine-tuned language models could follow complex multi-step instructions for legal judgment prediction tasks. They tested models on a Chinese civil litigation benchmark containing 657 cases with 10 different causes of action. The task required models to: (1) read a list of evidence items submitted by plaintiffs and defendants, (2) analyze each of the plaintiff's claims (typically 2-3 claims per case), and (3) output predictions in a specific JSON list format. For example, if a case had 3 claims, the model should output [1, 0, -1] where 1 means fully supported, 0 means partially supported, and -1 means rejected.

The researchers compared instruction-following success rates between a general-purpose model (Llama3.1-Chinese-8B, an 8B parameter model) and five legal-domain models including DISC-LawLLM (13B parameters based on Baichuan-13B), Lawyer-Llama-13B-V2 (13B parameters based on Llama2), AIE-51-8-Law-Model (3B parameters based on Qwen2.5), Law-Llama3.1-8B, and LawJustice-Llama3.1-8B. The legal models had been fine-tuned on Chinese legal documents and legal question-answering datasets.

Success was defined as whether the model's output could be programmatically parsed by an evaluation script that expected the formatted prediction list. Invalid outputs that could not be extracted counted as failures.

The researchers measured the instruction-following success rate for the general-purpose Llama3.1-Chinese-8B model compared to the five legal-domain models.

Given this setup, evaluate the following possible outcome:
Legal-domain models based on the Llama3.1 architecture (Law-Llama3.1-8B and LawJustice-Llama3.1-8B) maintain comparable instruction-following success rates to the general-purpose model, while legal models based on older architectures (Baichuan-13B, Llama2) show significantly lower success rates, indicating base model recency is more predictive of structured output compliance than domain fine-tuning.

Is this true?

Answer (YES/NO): NO